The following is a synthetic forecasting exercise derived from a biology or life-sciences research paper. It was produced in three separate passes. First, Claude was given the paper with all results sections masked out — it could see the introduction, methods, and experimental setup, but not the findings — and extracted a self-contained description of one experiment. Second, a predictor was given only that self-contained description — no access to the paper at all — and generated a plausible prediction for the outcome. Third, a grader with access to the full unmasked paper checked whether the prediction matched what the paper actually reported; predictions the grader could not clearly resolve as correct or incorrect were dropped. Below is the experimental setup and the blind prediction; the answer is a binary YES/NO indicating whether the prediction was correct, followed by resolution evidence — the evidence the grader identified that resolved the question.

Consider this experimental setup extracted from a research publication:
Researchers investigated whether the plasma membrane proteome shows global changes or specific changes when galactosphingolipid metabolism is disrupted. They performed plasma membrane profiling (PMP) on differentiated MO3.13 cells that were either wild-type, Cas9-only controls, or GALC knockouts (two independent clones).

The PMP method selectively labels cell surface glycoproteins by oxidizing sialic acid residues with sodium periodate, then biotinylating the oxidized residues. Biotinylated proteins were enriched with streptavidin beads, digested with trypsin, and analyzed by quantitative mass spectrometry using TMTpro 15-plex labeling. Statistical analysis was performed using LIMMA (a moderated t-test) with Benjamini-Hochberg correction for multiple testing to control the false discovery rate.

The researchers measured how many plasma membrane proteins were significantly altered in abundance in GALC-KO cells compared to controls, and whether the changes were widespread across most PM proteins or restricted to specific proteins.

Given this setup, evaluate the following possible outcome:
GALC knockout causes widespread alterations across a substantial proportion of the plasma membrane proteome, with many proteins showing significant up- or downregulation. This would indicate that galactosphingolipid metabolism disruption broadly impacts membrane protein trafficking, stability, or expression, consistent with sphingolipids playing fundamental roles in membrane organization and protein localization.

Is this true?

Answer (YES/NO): NO